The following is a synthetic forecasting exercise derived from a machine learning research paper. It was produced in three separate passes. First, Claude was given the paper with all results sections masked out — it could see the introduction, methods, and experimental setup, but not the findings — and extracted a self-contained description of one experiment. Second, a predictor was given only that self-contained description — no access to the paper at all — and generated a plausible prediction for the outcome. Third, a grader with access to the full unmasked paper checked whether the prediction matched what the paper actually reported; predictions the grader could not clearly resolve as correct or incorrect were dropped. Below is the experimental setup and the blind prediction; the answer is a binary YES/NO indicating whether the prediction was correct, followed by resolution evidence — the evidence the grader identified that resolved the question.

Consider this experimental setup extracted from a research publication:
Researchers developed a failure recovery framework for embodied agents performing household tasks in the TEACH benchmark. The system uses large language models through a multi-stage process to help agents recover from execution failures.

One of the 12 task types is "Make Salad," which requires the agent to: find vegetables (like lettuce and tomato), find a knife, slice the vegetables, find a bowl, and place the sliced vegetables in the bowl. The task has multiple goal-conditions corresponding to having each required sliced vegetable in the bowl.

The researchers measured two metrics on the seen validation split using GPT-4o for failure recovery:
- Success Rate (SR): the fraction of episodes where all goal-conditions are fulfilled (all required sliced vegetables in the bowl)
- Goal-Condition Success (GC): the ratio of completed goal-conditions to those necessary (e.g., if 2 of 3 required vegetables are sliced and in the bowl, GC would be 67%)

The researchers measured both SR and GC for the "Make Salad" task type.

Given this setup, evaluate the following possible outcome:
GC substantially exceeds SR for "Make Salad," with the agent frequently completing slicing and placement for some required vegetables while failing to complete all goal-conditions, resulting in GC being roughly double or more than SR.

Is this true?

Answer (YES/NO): YES